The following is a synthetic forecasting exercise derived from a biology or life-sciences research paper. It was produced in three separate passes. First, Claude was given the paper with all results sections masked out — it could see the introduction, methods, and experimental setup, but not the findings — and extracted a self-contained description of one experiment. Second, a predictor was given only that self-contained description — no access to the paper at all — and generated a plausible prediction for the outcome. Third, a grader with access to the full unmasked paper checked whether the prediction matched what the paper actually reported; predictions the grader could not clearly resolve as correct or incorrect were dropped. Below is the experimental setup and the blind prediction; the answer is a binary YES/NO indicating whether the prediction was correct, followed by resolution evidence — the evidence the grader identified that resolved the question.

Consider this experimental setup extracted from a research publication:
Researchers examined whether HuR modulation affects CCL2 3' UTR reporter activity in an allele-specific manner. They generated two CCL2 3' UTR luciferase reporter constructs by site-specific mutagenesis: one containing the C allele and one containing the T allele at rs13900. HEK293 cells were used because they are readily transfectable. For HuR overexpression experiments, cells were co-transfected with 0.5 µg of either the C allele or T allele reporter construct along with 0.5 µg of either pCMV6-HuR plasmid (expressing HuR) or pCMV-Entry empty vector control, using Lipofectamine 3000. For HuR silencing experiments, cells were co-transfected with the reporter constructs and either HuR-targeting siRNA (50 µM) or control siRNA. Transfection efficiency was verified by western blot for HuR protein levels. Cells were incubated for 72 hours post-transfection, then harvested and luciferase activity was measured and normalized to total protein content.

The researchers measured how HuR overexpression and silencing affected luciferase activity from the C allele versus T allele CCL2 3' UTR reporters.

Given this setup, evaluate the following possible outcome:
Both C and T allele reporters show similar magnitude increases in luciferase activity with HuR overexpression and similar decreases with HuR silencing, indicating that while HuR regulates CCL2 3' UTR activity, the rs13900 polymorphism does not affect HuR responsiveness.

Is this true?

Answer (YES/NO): NO